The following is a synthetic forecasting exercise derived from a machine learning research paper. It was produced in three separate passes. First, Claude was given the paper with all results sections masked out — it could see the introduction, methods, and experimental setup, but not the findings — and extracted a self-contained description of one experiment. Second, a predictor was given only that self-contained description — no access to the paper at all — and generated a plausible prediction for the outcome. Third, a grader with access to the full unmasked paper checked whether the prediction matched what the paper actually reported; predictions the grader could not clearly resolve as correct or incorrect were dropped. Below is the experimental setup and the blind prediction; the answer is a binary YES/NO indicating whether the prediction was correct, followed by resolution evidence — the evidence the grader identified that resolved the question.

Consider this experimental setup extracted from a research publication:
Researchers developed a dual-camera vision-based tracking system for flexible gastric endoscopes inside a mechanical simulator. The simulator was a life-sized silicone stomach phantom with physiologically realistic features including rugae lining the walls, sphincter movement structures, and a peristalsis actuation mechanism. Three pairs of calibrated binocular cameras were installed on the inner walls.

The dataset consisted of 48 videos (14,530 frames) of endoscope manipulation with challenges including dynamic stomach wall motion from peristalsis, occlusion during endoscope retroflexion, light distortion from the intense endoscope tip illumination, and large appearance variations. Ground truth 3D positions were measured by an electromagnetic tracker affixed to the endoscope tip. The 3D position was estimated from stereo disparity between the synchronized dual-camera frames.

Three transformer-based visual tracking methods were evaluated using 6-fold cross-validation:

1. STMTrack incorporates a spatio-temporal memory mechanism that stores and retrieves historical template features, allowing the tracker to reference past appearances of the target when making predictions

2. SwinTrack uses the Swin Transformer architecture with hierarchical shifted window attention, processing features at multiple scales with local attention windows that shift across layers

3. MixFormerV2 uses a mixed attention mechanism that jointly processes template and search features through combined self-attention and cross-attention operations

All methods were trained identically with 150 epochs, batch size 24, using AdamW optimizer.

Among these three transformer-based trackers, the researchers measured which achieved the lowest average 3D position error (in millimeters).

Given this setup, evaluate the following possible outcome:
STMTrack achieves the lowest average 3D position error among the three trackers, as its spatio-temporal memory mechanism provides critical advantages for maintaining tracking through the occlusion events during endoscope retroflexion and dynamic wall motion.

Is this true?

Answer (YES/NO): YES